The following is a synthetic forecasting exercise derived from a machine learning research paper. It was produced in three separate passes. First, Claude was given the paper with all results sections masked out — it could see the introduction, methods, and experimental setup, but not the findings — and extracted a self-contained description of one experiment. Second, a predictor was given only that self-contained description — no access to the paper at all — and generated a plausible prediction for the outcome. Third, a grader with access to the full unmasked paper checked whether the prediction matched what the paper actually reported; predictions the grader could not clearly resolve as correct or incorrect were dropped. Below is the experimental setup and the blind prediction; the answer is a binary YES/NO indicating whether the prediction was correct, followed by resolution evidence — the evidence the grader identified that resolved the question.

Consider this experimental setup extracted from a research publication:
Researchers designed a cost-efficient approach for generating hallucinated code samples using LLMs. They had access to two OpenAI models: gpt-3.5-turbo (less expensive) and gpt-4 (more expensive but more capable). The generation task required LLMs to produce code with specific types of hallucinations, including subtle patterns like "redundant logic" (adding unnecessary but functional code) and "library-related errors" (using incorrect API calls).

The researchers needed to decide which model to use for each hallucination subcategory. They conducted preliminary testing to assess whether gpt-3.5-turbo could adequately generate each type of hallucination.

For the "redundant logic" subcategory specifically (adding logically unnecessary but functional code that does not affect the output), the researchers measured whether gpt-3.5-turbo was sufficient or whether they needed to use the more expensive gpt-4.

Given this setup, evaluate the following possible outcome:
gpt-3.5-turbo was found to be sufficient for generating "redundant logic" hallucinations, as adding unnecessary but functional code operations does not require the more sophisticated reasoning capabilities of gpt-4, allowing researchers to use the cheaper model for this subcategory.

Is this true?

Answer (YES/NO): NO